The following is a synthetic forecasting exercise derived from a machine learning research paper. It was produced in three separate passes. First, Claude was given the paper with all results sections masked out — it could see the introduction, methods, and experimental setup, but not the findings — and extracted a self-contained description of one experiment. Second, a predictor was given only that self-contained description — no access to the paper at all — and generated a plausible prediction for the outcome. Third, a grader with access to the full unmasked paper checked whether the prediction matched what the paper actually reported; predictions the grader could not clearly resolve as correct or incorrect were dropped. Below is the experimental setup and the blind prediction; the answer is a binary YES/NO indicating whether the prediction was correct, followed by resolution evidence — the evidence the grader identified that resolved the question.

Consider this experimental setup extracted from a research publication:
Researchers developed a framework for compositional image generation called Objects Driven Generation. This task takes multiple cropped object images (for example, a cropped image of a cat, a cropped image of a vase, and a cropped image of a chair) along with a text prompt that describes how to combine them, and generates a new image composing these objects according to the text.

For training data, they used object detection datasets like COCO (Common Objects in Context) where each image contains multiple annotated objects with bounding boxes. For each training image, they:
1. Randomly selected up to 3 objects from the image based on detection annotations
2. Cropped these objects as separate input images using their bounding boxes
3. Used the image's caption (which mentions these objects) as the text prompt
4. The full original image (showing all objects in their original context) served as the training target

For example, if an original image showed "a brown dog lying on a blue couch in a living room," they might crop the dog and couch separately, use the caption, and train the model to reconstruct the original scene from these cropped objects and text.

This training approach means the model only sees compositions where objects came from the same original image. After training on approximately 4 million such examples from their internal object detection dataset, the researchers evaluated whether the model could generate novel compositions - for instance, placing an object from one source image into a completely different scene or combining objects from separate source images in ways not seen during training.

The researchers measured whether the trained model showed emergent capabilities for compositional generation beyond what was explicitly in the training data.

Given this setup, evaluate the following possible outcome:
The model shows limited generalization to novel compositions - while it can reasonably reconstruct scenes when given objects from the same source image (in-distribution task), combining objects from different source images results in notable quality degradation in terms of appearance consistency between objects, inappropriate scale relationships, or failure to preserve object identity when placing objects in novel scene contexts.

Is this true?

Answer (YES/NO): NO